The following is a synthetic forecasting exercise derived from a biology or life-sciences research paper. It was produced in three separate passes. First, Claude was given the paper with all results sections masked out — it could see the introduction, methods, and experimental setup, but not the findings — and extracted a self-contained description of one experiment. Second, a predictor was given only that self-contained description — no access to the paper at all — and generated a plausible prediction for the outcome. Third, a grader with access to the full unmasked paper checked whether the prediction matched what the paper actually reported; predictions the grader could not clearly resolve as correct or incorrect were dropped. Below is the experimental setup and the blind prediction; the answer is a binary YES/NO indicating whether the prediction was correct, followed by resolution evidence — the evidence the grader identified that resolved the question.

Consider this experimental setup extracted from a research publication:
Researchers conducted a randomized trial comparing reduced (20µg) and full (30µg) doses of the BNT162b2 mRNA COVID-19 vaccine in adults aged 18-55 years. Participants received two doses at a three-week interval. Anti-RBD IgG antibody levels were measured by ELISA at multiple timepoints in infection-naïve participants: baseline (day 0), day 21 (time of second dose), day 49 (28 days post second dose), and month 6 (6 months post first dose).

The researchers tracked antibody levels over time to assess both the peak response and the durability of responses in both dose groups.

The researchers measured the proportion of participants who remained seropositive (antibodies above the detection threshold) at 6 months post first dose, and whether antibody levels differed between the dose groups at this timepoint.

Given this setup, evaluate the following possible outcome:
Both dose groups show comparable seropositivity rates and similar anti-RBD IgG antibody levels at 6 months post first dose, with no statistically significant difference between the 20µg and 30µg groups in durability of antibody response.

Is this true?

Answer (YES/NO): NO